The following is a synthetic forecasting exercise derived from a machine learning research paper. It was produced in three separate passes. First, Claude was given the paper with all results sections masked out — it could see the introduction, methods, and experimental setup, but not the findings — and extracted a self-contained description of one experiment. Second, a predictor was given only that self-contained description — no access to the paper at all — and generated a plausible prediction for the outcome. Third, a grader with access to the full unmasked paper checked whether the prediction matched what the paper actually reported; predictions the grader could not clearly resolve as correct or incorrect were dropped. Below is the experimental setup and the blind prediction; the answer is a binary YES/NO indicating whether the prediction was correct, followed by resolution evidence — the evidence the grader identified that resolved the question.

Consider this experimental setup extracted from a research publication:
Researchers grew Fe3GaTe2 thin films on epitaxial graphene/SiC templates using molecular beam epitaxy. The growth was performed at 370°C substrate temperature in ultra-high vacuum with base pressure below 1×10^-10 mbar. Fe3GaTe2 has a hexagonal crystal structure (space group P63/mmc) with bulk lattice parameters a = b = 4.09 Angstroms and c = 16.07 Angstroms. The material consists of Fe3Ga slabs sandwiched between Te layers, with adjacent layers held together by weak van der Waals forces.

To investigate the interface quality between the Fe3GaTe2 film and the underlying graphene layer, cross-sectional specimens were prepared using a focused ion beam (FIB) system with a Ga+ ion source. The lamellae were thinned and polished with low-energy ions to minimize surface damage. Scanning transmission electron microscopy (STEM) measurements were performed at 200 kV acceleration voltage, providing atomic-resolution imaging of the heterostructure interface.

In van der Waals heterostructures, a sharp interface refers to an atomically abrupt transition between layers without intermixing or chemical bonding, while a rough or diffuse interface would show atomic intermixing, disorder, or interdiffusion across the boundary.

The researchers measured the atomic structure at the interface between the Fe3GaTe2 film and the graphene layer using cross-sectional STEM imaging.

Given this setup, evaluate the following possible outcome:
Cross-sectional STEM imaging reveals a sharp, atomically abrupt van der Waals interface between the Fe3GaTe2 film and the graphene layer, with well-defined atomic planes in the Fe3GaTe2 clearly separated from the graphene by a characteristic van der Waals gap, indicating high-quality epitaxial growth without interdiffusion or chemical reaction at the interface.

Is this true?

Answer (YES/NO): YES